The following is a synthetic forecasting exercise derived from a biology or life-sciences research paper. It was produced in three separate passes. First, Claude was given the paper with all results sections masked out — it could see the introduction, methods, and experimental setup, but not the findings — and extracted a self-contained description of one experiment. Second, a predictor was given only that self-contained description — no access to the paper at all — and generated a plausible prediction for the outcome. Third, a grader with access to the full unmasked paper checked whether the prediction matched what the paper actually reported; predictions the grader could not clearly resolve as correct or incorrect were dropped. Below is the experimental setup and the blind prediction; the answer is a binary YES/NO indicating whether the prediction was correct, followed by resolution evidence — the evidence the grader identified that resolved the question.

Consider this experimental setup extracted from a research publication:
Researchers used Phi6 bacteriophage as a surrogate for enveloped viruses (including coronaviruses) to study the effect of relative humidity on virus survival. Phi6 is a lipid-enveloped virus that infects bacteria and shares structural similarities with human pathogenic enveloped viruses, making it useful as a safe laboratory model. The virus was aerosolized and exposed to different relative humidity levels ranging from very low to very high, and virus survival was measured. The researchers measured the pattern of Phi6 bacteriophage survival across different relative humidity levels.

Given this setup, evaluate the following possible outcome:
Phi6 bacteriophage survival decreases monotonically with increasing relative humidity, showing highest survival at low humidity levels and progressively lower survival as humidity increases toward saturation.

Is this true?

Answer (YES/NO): NO